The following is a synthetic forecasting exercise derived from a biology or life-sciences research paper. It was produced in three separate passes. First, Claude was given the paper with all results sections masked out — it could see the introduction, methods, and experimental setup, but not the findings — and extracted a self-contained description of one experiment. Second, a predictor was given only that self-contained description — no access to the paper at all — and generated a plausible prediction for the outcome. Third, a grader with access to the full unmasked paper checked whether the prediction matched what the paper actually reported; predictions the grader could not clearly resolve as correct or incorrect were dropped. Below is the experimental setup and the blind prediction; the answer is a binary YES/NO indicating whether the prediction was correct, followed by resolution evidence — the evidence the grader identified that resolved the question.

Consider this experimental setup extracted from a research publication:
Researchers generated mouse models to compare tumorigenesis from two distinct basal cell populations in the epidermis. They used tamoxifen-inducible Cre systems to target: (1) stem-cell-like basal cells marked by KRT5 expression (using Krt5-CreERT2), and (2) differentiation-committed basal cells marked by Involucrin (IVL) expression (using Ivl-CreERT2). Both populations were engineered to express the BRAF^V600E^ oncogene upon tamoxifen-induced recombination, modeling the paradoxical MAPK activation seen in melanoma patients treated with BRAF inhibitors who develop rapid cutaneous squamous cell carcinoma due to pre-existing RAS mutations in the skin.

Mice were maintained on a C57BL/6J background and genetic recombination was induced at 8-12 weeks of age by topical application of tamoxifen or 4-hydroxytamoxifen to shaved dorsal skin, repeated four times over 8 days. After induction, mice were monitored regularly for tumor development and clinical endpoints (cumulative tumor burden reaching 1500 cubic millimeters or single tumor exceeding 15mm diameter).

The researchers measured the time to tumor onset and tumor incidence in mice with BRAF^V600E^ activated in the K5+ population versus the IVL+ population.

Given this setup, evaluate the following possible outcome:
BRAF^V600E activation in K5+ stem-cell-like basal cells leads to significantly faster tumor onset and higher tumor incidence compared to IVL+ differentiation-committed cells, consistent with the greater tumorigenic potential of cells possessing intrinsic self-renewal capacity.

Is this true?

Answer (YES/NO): YES